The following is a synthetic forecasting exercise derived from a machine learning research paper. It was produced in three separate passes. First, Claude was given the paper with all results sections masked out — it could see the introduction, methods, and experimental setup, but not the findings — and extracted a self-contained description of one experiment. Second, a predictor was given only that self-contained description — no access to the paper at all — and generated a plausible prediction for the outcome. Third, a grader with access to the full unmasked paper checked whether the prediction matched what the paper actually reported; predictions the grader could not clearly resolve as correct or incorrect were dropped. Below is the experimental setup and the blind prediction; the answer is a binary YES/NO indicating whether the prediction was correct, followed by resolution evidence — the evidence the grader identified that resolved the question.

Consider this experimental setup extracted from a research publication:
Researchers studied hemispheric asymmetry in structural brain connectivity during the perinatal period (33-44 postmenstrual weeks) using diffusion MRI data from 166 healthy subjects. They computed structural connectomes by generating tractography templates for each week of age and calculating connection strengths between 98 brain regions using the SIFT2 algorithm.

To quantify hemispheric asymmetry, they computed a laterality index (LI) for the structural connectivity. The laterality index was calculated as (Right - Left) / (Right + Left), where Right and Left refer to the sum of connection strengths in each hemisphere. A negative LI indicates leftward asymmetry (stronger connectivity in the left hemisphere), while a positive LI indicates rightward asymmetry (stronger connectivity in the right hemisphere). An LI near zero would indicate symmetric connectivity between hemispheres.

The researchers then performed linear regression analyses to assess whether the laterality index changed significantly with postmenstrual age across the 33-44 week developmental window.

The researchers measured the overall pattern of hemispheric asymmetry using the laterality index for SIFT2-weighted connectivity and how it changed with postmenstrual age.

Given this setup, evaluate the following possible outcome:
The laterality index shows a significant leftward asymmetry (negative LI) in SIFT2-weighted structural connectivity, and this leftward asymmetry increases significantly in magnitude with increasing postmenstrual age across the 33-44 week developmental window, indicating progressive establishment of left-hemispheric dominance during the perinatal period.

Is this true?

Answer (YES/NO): NO